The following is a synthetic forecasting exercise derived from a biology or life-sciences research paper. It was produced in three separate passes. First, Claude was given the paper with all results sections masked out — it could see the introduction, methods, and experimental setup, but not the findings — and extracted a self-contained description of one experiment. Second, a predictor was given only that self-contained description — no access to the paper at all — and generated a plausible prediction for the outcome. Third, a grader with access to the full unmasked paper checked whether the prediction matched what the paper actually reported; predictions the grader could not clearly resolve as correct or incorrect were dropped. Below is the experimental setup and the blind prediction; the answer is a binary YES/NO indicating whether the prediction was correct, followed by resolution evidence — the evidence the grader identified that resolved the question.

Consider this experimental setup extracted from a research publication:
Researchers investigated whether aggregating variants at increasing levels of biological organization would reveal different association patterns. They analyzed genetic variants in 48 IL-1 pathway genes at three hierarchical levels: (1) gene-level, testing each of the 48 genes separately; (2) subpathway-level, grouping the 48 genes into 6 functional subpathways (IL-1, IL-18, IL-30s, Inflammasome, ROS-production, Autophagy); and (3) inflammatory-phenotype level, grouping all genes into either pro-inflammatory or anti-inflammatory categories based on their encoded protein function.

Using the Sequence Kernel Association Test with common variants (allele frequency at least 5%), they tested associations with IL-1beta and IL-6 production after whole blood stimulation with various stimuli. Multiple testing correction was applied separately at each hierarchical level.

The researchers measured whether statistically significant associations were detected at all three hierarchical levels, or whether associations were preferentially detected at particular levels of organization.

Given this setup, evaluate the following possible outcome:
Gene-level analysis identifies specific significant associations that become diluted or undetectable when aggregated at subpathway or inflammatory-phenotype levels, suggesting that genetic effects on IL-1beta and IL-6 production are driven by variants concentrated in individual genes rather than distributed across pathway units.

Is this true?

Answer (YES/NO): NO